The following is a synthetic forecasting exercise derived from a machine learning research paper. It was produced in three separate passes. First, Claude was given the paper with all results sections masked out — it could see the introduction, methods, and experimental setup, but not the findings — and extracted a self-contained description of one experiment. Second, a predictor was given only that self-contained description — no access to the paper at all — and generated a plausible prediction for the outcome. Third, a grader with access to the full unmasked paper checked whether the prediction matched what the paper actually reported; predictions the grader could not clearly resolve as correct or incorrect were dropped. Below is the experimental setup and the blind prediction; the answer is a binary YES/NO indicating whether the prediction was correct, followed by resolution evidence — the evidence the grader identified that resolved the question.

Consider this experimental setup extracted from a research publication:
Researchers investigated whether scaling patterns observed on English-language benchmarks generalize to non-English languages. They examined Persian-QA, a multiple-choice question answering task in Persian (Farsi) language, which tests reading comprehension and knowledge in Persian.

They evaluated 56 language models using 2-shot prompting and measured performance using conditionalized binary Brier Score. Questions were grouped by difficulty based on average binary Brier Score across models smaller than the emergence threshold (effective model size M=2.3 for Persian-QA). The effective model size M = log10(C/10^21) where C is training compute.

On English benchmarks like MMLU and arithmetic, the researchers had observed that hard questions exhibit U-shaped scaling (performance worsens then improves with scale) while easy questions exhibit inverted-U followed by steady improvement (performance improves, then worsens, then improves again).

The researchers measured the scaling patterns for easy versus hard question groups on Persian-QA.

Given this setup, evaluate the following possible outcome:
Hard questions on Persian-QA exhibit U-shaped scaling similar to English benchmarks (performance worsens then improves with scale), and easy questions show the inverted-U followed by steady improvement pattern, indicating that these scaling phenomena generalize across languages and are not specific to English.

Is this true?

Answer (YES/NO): YES